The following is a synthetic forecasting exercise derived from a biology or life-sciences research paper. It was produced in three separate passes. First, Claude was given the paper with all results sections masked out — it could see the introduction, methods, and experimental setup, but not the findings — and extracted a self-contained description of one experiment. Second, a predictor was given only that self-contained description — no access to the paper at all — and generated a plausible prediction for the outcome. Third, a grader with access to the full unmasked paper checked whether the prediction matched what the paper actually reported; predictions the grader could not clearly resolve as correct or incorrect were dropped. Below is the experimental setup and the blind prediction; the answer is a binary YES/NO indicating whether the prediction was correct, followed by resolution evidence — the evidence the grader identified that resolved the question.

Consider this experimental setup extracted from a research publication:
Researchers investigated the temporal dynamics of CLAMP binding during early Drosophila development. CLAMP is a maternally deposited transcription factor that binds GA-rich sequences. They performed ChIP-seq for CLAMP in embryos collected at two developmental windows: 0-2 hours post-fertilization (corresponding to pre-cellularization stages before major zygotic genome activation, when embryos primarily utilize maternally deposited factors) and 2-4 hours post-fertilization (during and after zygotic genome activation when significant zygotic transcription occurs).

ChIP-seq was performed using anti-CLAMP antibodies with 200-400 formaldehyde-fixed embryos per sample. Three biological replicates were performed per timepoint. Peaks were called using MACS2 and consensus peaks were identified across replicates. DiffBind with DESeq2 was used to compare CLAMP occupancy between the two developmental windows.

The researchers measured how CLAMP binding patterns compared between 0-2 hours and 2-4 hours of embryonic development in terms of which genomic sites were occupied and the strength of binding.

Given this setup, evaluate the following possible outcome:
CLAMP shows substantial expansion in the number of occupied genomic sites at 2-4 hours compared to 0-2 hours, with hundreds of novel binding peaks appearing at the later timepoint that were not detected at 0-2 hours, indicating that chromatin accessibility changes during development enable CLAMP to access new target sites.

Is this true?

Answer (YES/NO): YES